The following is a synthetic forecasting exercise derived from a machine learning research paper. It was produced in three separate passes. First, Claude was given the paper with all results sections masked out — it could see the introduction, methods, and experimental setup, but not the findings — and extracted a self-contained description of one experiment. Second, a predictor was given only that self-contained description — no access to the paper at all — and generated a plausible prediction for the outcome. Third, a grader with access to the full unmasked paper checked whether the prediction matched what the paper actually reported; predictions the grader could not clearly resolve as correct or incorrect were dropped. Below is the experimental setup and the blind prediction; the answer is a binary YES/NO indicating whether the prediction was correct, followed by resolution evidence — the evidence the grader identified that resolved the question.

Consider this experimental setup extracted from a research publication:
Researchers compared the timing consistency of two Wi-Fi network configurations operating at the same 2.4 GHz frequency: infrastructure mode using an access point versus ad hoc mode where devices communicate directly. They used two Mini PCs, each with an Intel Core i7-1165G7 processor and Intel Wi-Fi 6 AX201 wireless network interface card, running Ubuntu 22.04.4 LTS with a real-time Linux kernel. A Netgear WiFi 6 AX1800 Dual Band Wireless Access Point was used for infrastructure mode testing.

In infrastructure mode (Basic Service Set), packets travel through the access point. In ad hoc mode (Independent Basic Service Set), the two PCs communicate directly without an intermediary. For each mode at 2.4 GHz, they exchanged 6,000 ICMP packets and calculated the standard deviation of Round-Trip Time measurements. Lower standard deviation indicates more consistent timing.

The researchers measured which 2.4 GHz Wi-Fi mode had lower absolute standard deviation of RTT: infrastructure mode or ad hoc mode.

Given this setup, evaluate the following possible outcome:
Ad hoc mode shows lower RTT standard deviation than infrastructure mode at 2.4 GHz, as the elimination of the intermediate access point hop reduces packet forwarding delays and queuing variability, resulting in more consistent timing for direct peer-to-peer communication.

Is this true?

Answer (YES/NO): YES